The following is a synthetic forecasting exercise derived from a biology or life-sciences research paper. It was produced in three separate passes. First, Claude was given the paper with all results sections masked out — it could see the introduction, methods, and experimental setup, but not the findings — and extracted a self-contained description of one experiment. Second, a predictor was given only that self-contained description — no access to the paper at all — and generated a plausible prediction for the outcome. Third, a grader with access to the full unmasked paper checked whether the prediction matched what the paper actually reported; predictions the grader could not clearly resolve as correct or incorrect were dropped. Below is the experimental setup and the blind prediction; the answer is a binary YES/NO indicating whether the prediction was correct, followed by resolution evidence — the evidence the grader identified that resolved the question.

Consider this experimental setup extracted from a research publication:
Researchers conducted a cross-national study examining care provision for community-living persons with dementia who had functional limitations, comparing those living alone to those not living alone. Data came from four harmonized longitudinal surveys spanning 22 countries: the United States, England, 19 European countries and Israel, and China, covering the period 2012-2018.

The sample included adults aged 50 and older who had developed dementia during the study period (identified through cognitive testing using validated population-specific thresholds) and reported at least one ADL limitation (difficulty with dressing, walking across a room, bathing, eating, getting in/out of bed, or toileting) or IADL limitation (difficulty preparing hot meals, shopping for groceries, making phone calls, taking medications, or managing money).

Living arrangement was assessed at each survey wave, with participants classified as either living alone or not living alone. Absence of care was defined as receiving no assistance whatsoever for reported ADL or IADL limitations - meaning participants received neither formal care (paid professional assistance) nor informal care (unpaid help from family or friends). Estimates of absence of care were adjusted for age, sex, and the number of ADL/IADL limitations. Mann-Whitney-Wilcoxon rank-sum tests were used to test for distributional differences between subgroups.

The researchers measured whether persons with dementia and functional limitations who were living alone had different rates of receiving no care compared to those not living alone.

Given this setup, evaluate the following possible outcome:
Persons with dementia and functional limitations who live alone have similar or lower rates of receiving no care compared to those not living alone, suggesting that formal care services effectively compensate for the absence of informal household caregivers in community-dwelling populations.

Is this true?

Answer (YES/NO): NO